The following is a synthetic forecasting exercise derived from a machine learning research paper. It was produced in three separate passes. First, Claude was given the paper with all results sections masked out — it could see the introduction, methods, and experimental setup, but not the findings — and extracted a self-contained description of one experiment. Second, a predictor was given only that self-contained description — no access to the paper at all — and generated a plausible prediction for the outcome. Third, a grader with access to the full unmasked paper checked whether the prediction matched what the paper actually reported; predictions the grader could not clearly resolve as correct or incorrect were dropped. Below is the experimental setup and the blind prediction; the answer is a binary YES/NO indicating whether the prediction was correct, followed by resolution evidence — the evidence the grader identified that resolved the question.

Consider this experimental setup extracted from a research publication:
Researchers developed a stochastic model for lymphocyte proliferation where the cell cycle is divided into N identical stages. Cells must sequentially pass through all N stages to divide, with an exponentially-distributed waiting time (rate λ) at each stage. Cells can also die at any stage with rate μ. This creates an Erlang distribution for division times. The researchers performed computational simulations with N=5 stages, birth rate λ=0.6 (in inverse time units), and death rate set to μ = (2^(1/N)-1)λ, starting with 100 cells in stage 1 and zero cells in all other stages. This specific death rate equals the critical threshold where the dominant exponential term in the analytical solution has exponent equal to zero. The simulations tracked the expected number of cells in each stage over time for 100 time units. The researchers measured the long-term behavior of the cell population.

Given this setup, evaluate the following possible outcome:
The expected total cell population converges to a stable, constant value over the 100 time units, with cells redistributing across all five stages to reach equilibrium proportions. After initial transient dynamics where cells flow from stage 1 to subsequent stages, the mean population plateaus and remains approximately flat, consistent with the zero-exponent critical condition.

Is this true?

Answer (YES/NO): YES